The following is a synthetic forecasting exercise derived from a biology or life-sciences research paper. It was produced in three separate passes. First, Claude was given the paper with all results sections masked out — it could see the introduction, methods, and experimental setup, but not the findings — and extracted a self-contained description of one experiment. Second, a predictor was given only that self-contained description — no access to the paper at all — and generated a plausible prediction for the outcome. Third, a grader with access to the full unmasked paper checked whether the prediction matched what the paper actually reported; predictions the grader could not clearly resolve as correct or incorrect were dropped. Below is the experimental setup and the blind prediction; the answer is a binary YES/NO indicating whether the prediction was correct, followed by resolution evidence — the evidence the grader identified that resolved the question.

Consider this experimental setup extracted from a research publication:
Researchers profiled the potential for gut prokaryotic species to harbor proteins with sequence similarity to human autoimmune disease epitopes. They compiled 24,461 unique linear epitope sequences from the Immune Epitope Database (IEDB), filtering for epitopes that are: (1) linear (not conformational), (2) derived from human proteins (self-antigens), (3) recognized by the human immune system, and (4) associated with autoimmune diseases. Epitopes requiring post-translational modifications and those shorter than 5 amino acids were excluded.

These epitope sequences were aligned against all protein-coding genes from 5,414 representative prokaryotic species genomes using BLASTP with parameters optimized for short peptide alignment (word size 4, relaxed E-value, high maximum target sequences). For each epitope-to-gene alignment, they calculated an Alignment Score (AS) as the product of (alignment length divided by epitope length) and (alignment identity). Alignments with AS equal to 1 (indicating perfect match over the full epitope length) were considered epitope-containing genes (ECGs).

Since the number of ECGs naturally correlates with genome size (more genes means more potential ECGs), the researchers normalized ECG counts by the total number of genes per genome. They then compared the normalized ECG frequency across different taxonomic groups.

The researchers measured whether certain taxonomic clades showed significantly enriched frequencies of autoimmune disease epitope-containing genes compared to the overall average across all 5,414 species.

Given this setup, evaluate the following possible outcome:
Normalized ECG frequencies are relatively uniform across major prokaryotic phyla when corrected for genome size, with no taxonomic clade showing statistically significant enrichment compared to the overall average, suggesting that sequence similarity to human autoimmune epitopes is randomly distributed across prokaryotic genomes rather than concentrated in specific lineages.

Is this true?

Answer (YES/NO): NO